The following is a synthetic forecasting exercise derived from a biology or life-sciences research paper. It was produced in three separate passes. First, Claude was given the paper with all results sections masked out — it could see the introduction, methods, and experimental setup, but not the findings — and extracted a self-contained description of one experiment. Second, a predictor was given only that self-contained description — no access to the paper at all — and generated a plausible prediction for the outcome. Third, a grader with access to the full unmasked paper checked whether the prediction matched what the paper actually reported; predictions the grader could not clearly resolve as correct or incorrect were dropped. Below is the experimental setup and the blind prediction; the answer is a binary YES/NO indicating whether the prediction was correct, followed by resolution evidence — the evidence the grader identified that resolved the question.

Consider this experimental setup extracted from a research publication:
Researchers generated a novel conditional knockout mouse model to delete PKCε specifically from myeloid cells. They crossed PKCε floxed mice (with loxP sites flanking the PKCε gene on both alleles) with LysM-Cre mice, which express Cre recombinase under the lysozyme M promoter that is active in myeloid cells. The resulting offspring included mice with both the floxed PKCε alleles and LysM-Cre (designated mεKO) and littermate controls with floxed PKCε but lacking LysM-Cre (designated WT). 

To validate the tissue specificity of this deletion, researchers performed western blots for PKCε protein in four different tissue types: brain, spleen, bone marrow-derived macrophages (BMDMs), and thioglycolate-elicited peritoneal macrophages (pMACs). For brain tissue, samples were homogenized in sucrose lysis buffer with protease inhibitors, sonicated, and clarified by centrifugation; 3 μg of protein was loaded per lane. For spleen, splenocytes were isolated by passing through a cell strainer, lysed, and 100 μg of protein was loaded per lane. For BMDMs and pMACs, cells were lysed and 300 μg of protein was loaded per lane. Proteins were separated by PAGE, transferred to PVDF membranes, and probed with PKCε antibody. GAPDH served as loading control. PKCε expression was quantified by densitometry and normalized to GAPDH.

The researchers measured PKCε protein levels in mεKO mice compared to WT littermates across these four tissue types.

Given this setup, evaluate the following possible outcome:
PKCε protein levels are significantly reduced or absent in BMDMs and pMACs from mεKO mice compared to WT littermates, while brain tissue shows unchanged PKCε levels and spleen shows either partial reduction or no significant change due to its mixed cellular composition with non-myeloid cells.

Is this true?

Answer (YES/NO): YES